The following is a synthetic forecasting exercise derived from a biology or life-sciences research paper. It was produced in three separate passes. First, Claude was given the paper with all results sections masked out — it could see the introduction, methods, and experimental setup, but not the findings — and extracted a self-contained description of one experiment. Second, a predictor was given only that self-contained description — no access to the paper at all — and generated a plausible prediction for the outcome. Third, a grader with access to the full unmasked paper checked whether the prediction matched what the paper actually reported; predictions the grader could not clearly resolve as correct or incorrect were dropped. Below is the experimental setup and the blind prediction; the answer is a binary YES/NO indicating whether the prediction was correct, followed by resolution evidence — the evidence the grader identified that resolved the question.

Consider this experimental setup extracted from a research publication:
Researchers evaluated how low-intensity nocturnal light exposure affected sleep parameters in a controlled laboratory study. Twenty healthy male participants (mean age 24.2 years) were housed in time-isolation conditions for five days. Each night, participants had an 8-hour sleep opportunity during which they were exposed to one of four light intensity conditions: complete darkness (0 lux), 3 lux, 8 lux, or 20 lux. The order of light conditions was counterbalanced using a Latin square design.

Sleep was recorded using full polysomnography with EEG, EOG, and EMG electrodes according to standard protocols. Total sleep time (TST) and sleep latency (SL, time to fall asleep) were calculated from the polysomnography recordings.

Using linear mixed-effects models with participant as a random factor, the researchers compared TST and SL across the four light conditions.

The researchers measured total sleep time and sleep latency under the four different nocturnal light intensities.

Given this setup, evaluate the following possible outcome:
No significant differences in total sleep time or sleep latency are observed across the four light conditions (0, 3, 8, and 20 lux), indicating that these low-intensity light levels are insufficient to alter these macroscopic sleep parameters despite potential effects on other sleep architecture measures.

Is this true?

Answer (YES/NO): YES